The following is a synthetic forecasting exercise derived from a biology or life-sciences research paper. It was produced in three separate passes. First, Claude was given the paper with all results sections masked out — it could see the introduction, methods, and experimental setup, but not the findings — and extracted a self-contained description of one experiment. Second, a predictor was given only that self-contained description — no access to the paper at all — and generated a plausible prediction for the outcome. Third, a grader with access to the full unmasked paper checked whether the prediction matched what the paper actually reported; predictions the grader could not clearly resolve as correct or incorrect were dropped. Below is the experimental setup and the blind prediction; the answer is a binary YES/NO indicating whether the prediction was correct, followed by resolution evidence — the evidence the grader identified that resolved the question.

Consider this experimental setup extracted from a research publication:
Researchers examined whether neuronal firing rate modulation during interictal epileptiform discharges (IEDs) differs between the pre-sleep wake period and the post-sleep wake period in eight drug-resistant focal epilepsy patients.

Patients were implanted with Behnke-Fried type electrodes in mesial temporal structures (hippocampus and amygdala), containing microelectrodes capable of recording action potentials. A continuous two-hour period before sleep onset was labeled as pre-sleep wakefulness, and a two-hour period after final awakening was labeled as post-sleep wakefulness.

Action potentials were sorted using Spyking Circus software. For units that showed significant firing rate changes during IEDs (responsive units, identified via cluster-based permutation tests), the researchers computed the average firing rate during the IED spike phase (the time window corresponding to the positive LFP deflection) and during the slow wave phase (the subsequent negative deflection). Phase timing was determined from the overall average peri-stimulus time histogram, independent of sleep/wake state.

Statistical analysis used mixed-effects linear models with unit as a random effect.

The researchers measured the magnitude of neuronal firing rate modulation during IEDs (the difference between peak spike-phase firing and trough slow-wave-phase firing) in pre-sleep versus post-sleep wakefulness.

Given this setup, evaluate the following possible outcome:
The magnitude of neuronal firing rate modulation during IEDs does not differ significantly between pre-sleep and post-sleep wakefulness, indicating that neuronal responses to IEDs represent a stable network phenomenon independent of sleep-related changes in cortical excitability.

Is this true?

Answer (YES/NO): YES